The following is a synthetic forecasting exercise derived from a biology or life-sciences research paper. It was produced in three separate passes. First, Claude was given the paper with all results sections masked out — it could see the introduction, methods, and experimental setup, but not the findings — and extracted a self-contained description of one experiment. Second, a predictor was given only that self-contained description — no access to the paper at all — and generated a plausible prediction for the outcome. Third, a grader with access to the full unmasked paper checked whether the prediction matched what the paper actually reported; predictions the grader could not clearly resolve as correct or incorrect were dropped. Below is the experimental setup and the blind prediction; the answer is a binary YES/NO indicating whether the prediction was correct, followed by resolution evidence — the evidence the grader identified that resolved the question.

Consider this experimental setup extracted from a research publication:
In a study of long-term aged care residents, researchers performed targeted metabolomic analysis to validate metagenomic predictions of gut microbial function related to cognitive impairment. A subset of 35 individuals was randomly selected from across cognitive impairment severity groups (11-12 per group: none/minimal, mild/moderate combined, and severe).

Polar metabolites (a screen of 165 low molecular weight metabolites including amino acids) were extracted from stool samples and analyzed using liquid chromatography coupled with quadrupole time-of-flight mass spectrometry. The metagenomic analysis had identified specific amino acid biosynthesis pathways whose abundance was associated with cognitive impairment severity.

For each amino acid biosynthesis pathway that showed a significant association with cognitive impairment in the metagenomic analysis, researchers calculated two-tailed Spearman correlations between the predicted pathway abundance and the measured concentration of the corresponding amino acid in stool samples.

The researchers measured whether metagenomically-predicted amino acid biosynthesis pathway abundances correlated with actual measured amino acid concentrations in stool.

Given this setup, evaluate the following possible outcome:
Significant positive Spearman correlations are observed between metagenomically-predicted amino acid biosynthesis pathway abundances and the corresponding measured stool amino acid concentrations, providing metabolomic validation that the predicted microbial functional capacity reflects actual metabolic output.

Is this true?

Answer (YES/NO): YES